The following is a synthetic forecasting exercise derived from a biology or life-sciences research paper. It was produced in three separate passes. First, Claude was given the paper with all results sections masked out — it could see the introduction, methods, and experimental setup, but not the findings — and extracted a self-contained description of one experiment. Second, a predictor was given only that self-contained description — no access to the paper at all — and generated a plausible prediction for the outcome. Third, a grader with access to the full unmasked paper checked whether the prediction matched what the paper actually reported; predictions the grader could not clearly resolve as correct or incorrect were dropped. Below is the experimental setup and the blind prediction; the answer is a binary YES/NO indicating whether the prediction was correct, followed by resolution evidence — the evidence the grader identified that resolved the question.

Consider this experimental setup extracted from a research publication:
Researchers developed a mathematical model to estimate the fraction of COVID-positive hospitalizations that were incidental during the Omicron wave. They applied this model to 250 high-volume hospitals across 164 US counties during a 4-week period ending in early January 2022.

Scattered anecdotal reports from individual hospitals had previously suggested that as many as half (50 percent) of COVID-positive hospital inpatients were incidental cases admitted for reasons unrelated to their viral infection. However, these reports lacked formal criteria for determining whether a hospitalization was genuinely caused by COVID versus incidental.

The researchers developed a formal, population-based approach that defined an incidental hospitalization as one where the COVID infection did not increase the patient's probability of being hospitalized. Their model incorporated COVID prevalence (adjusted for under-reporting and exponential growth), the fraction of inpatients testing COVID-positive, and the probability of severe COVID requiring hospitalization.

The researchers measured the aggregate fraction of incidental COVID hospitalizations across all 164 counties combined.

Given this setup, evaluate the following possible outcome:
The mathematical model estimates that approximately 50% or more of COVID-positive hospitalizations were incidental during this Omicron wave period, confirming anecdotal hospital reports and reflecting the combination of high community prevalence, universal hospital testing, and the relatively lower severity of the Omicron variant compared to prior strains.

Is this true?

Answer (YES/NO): NO